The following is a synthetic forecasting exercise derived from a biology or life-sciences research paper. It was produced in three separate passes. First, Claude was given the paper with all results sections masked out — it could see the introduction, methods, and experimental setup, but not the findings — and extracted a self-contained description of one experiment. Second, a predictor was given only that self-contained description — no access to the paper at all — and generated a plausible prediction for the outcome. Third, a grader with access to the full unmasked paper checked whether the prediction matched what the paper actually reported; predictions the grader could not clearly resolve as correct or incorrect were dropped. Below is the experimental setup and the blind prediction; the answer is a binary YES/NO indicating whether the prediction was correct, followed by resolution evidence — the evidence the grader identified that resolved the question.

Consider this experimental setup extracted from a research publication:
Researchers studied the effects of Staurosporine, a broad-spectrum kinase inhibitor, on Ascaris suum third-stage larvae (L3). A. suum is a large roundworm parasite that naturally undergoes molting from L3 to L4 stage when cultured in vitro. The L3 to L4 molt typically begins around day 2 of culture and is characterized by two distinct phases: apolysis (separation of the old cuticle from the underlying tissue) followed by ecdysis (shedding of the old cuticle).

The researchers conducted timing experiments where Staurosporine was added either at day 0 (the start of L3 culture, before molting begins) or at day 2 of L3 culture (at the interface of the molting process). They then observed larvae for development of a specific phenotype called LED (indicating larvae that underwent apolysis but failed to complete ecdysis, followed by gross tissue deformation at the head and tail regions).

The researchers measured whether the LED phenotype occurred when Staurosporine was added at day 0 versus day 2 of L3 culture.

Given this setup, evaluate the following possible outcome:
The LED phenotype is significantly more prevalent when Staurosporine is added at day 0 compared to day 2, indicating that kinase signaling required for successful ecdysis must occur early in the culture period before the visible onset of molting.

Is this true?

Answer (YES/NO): NO